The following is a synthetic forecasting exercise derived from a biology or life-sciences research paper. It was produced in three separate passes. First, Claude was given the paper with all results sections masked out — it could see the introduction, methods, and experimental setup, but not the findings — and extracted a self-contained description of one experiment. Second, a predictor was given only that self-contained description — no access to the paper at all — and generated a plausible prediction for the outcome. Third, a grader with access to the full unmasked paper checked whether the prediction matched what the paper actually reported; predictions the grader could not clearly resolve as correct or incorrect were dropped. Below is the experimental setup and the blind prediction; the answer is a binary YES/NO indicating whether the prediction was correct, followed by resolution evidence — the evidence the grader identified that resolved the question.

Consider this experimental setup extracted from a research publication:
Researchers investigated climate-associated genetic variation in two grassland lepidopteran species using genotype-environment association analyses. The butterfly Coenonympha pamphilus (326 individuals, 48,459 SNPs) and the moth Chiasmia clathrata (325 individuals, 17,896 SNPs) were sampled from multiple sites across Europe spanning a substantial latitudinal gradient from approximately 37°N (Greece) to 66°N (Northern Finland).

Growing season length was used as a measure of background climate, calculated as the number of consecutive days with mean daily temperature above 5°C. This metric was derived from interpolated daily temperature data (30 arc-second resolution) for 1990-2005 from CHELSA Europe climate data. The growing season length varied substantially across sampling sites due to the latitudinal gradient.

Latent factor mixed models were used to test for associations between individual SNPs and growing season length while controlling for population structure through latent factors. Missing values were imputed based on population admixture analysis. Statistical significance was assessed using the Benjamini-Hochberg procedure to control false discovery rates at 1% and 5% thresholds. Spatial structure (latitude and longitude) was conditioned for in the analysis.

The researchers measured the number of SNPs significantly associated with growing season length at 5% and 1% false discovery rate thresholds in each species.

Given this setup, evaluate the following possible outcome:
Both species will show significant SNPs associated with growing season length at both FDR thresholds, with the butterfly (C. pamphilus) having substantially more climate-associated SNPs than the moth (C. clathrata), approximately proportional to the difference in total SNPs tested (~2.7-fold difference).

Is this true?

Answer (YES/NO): NO